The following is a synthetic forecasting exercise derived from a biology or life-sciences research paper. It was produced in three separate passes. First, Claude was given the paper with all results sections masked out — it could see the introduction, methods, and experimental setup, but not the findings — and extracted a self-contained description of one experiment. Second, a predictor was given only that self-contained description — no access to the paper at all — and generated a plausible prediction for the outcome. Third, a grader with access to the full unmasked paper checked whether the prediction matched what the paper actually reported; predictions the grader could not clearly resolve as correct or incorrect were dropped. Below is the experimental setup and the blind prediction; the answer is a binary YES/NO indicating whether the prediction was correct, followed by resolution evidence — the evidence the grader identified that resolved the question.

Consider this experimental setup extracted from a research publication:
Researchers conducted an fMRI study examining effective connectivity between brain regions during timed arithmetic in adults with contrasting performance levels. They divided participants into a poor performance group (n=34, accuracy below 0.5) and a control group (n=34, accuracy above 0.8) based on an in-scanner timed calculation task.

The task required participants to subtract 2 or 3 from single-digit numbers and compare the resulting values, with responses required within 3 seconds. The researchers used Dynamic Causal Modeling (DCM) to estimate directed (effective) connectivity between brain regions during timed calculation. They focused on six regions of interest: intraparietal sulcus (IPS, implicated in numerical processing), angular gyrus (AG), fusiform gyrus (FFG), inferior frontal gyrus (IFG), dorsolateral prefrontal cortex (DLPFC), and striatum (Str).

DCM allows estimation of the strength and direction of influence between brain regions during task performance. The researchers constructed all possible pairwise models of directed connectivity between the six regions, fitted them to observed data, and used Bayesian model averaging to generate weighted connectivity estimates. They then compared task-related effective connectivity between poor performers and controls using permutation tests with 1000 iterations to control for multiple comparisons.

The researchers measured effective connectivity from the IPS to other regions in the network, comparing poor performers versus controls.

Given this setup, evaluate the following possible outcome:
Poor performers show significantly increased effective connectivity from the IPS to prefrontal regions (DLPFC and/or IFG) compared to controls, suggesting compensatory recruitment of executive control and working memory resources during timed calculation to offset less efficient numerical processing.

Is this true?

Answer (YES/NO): NO